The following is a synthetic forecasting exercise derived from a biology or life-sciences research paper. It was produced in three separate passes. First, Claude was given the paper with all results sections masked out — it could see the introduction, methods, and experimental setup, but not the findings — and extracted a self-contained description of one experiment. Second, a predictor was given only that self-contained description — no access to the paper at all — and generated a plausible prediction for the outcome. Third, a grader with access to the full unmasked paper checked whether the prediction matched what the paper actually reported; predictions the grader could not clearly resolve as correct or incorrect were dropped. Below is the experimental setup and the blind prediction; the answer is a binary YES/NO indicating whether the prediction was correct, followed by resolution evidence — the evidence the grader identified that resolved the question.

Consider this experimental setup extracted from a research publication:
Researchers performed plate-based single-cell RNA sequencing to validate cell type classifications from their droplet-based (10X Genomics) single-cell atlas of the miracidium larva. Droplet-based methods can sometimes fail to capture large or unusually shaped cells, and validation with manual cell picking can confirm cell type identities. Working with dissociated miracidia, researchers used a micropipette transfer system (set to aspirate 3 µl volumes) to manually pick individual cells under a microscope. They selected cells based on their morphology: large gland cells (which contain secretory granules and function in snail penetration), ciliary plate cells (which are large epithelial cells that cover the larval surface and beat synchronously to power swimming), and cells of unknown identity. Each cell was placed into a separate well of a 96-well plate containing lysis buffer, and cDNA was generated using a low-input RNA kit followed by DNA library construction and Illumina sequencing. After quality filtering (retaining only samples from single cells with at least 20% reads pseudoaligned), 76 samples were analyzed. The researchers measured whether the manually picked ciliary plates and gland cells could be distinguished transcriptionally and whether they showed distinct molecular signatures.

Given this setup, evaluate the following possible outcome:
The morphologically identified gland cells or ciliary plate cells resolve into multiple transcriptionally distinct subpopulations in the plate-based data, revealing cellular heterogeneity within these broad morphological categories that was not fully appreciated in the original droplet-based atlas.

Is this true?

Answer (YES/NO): NO